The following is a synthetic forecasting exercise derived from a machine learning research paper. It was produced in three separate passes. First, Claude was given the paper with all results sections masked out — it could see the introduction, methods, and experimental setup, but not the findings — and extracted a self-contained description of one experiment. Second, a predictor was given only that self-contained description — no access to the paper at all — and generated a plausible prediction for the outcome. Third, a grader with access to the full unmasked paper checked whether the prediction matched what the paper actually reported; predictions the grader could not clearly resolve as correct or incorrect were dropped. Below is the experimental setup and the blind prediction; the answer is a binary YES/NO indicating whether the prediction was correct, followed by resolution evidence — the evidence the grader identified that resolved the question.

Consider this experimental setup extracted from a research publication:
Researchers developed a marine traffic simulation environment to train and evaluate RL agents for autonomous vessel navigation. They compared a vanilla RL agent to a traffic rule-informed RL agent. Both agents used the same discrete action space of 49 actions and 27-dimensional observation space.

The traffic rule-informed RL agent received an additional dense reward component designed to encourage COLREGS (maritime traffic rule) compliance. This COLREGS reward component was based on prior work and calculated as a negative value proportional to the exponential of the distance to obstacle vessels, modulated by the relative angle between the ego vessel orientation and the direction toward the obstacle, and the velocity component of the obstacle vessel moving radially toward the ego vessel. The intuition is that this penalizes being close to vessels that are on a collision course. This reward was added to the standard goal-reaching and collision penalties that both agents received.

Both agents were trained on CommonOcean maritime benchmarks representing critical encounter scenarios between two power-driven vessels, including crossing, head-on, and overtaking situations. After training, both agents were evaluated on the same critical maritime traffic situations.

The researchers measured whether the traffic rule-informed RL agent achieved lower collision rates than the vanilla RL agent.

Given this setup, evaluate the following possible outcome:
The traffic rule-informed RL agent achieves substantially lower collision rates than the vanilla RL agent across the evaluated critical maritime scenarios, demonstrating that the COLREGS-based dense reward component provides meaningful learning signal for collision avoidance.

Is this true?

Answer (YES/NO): NO